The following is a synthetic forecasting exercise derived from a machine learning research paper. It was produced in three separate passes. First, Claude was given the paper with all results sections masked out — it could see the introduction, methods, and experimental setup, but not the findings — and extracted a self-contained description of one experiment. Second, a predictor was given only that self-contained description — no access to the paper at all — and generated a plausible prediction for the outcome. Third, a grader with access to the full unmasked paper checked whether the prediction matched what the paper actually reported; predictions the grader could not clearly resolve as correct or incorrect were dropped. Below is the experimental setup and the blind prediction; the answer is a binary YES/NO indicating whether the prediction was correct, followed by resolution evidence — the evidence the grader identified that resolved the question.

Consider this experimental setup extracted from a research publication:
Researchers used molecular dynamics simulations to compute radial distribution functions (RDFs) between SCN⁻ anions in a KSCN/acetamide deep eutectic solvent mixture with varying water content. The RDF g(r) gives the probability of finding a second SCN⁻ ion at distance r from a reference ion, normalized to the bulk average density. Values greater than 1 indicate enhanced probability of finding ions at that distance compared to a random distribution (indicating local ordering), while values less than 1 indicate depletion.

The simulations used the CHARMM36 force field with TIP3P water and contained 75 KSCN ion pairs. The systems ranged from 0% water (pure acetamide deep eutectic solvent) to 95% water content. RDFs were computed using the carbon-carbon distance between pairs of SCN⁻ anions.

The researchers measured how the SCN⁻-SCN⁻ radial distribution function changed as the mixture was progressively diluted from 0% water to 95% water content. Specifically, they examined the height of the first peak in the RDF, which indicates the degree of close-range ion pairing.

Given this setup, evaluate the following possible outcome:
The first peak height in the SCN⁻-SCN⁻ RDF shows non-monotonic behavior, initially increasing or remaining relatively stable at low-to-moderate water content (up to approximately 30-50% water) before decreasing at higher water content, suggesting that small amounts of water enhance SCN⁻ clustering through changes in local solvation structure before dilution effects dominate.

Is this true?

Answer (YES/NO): NO